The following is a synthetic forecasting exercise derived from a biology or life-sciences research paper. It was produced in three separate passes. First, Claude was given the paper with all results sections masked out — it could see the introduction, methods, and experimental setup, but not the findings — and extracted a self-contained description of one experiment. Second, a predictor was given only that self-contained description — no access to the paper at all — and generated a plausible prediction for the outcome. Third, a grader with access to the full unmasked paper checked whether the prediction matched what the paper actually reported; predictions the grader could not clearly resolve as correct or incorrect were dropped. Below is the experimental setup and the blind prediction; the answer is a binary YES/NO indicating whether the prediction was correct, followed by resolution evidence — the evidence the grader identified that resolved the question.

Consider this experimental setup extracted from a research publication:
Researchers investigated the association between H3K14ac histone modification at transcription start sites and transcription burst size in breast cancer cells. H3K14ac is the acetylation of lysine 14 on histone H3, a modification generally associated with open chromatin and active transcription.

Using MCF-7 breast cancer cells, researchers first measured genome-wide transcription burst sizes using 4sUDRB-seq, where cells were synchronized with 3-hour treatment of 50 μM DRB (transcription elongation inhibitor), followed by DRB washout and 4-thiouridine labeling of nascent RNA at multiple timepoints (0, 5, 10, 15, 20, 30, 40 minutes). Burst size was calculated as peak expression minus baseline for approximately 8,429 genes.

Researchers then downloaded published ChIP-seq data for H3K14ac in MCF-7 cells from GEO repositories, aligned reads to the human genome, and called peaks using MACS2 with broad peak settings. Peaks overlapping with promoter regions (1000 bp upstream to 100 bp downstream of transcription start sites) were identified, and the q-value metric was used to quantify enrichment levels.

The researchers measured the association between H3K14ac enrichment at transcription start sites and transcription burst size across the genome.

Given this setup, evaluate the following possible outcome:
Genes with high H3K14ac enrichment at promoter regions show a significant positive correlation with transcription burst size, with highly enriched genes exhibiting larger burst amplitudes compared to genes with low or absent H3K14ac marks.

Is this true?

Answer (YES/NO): YES